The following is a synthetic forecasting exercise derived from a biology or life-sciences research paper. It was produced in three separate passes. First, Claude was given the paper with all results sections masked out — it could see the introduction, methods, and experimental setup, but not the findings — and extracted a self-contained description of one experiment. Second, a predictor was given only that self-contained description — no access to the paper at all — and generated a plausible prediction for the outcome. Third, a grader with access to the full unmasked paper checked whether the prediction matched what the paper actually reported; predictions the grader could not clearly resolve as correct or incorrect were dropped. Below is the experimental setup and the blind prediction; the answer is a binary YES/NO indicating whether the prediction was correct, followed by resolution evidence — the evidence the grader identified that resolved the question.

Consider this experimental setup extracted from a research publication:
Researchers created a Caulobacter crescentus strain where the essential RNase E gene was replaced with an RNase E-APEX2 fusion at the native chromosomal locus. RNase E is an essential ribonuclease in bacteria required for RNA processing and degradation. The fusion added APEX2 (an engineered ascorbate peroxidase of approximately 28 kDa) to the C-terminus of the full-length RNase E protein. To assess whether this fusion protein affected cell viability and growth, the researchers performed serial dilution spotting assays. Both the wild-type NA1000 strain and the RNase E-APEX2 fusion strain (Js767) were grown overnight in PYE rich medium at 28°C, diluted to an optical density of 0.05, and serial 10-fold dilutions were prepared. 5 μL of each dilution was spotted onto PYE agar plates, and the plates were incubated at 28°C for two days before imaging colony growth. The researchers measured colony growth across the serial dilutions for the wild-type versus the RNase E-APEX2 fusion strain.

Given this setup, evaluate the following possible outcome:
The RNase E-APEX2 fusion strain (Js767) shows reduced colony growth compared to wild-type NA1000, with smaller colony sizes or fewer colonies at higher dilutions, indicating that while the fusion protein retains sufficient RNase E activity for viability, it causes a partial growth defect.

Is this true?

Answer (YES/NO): NO